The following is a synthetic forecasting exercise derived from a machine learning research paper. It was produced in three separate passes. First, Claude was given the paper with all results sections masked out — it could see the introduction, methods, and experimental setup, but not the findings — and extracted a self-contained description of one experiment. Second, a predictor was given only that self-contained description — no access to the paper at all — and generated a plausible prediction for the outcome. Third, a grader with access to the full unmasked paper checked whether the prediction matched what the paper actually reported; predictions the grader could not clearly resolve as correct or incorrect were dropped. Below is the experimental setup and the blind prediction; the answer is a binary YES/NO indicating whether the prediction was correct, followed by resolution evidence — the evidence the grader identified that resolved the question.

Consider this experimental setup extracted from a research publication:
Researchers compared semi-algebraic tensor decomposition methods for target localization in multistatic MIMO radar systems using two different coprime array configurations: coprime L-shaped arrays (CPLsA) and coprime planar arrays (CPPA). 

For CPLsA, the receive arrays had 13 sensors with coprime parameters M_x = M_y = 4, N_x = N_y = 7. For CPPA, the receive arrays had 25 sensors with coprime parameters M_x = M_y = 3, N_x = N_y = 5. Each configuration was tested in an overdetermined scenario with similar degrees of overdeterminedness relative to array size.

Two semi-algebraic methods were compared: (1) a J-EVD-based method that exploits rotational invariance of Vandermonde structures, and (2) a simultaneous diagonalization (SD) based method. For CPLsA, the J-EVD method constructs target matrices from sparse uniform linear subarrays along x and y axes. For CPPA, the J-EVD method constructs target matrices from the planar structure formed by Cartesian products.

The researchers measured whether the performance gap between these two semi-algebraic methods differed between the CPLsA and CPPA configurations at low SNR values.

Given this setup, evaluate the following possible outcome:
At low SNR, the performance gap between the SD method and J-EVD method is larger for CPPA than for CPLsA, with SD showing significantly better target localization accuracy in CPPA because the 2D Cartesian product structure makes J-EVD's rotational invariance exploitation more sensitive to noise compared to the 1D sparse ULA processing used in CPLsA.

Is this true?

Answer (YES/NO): NO